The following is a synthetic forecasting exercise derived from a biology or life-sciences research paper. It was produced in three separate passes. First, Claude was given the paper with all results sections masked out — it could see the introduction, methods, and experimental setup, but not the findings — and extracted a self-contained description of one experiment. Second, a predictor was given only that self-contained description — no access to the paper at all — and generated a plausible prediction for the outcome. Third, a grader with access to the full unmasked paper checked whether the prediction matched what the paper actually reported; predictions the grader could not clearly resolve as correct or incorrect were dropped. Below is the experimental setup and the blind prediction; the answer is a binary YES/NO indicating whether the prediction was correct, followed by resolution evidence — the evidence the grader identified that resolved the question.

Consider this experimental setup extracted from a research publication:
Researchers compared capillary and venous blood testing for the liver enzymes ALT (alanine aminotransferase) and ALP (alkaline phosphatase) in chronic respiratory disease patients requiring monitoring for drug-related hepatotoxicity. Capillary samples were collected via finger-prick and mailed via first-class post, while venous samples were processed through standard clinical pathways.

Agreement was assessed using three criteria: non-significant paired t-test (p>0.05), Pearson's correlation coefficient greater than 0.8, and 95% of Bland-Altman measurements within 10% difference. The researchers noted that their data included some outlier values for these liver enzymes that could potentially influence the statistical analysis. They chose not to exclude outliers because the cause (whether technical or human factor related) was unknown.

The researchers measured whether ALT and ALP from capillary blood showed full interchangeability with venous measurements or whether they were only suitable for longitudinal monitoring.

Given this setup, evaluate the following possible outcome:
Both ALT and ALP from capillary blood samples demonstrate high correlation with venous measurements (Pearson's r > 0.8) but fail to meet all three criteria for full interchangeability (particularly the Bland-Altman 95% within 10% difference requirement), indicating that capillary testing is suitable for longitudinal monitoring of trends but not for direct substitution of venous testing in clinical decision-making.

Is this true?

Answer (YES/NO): YES